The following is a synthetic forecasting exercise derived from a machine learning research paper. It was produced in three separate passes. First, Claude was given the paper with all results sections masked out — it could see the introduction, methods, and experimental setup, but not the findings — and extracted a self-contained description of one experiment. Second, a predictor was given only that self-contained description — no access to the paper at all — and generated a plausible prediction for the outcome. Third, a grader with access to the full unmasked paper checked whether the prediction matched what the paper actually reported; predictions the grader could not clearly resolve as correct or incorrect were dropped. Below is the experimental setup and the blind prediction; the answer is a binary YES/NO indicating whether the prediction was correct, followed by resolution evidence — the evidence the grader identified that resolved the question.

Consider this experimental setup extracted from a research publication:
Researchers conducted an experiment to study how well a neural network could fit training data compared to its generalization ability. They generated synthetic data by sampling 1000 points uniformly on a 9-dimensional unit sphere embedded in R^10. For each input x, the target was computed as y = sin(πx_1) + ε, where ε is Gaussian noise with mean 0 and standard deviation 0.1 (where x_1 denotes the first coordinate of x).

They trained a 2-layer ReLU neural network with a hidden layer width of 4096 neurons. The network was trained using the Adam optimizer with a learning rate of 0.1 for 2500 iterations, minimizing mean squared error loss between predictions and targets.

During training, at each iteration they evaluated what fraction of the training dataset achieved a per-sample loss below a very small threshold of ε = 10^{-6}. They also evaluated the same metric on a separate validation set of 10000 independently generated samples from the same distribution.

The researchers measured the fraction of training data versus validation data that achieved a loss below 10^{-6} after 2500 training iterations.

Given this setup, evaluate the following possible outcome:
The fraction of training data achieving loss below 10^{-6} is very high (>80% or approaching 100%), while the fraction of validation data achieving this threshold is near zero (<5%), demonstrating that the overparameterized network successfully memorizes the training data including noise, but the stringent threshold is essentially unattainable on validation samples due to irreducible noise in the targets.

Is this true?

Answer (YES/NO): YES